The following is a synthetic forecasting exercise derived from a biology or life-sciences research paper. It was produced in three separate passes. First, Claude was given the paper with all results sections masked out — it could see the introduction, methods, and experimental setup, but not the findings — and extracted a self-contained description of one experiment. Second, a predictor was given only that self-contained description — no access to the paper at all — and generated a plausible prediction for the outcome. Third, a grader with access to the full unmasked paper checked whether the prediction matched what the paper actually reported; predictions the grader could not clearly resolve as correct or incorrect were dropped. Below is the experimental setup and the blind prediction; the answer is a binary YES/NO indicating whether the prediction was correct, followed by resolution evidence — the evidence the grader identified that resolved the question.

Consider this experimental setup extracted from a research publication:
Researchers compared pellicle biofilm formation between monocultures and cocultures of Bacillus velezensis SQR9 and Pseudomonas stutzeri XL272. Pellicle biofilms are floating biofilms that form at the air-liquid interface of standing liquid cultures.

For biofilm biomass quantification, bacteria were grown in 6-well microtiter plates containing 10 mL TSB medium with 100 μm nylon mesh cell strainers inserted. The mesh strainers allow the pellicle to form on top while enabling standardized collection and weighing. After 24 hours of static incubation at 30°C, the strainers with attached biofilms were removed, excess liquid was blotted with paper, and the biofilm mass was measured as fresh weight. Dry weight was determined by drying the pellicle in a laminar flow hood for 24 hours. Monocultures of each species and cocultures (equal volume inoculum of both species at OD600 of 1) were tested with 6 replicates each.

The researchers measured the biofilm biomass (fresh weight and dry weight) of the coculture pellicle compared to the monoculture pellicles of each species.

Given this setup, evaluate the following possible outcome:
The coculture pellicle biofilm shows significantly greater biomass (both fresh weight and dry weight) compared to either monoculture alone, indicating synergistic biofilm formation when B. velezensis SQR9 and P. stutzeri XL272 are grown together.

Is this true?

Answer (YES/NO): YES